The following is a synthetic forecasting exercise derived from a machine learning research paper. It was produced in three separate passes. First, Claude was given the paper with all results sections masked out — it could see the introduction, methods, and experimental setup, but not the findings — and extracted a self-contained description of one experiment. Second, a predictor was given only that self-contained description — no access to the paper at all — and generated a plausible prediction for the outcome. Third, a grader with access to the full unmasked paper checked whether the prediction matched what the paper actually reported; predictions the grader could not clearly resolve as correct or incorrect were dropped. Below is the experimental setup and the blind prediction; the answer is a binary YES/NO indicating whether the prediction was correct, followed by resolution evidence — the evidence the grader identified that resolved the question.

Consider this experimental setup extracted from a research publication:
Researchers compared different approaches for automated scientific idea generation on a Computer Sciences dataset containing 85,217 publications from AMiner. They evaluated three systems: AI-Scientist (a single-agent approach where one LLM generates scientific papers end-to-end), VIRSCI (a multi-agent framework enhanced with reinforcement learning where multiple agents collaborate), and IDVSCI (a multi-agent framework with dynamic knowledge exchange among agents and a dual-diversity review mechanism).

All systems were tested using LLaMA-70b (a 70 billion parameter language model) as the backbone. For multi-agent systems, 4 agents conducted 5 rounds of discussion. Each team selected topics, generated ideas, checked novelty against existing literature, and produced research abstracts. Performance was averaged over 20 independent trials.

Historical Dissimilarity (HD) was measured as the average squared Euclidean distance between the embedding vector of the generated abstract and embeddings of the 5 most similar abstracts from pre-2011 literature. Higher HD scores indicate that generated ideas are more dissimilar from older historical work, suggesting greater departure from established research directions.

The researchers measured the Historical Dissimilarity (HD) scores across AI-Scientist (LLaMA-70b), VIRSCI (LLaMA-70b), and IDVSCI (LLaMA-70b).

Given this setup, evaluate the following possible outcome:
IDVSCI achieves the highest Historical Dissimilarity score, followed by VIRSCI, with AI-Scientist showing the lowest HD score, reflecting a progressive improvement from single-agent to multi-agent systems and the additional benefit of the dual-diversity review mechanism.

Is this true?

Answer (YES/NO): NO